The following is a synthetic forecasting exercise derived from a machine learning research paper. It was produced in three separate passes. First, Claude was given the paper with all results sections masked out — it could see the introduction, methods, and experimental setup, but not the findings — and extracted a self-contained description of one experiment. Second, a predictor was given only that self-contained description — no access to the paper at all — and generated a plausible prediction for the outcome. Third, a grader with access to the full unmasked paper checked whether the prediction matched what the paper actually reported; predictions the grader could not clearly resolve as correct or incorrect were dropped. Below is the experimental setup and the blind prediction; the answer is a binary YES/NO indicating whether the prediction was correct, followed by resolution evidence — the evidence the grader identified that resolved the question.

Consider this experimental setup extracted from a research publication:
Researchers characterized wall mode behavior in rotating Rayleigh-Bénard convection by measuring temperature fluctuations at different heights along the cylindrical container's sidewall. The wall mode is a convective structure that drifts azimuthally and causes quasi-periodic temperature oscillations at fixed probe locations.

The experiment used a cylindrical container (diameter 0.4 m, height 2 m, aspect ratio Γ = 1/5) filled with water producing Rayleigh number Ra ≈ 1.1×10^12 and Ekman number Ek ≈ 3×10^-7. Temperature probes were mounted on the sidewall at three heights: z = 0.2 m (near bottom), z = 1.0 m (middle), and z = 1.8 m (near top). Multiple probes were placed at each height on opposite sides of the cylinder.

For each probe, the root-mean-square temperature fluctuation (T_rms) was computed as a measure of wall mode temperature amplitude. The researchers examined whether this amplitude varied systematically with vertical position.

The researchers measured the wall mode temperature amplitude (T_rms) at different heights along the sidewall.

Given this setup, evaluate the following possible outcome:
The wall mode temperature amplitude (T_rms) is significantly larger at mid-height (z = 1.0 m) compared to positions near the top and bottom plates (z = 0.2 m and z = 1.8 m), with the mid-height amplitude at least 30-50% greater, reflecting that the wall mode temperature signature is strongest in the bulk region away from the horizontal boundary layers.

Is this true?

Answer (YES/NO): NO